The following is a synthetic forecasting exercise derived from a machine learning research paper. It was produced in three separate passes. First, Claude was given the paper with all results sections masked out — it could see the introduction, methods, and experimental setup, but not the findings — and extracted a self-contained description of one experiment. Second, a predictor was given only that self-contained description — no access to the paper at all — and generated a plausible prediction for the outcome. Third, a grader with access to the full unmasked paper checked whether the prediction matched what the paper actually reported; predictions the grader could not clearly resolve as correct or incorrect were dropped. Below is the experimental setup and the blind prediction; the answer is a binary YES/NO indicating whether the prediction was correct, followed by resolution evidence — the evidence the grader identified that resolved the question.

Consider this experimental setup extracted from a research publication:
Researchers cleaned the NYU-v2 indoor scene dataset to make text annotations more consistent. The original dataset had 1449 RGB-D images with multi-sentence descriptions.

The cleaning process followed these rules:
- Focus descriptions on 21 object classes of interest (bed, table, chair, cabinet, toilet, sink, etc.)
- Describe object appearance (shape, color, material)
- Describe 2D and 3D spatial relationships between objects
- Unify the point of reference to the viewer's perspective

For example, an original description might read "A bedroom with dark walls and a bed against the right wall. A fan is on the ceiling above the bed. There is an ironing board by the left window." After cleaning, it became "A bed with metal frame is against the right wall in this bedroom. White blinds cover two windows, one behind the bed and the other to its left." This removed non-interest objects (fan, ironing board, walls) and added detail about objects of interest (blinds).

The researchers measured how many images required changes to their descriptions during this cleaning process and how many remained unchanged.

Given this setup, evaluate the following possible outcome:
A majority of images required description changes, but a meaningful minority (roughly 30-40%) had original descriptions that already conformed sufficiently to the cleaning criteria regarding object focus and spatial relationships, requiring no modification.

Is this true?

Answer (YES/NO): NO